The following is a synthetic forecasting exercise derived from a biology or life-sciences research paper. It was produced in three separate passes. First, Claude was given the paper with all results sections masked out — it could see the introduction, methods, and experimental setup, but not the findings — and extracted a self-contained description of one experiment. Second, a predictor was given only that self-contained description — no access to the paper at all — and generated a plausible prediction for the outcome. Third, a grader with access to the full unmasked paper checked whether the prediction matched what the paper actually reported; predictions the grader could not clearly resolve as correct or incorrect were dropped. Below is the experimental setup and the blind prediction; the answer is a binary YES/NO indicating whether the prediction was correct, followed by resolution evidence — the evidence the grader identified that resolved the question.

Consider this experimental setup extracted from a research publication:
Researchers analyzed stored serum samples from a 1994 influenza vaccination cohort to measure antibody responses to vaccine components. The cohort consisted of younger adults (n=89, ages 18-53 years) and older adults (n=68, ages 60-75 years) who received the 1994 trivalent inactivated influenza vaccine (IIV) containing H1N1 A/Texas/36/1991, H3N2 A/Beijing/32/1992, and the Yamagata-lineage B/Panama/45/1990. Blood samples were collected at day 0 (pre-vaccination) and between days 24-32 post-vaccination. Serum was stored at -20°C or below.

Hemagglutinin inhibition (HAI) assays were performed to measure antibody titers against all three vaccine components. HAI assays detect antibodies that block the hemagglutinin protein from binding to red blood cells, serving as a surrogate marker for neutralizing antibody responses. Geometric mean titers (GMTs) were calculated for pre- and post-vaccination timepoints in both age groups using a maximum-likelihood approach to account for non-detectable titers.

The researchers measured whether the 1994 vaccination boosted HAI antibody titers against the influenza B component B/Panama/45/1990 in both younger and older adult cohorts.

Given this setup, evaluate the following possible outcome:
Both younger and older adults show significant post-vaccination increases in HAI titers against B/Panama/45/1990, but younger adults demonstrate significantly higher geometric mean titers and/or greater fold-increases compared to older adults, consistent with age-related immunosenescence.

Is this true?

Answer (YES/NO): NO